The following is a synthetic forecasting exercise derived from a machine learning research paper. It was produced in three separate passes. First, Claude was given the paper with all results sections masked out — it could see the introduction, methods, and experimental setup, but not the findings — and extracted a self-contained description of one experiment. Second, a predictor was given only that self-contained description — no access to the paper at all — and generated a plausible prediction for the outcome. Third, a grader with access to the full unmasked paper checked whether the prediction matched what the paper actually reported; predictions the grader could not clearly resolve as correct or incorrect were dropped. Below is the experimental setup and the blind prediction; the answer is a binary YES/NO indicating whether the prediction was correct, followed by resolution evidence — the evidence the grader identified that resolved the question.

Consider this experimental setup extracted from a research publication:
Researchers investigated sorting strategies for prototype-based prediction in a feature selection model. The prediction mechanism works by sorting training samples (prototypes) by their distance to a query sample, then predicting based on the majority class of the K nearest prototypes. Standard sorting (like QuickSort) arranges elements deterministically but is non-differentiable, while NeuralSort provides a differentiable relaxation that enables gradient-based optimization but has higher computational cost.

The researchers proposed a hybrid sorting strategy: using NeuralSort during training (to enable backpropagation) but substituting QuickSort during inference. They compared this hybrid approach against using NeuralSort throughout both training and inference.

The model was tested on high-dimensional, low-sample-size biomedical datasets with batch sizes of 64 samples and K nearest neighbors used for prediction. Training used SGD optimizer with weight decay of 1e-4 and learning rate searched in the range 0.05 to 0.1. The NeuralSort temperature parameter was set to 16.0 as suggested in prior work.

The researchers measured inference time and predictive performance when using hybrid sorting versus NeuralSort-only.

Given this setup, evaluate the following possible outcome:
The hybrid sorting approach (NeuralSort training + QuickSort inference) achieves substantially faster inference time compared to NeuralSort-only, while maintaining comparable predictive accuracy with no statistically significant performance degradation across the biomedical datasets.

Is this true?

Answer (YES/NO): YES